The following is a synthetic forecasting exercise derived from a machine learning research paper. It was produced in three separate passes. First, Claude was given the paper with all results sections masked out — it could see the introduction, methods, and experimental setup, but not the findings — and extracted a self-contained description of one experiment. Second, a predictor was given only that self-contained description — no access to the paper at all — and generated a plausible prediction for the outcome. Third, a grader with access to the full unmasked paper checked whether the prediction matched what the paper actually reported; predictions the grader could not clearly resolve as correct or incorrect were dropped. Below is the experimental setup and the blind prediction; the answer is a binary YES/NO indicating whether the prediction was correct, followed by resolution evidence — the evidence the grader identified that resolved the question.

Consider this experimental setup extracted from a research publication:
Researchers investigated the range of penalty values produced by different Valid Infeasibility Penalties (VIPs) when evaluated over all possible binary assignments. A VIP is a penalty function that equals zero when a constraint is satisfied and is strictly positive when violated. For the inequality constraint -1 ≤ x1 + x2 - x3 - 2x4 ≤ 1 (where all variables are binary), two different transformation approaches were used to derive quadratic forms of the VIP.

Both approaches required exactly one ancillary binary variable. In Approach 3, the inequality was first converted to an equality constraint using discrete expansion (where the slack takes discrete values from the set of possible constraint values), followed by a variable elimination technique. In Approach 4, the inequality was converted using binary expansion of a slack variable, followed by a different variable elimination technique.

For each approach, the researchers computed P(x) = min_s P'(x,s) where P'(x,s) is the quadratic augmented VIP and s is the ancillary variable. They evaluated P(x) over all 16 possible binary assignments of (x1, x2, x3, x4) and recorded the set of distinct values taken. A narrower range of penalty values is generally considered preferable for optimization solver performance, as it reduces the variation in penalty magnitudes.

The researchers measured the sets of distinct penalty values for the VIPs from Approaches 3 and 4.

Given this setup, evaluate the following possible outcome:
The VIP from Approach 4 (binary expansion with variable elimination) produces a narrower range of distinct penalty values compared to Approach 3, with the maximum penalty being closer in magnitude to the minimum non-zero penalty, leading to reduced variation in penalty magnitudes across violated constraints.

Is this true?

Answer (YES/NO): YES